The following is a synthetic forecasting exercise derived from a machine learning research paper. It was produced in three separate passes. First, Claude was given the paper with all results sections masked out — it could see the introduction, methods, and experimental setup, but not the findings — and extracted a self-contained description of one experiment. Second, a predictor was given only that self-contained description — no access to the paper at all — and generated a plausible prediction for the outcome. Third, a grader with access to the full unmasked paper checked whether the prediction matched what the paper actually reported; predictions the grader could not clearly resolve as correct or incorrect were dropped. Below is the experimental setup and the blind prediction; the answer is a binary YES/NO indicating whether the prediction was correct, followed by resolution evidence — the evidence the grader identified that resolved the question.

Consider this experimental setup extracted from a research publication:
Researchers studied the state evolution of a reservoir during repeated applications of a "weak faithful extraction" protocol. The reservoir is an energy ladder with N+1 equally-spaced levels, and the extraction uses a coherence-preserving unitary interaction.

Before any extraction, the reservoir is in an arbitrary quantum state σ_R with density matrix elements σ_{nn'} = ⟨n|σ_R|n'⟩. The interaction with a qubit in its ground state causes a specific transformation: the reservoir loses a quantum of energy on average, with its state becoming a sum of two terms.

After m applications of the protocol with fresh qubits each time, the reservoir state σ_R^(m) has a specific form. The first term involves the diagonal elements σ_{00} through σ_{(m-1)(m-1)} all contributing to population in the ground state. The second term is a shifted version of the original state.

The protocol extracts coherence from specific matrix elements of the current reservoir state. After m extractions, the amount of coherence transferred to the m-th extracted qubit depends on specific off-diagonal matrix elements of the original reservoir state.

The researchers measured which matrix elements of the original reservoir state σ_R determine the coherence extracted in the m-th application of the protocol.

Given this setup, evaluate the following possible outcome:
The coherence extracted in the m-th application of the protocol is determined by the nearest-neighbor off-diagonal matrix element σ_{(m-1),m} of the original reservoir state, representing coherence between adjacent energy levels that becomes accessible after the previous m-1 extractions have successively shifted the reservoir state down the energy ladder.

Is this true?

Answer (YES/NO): YES